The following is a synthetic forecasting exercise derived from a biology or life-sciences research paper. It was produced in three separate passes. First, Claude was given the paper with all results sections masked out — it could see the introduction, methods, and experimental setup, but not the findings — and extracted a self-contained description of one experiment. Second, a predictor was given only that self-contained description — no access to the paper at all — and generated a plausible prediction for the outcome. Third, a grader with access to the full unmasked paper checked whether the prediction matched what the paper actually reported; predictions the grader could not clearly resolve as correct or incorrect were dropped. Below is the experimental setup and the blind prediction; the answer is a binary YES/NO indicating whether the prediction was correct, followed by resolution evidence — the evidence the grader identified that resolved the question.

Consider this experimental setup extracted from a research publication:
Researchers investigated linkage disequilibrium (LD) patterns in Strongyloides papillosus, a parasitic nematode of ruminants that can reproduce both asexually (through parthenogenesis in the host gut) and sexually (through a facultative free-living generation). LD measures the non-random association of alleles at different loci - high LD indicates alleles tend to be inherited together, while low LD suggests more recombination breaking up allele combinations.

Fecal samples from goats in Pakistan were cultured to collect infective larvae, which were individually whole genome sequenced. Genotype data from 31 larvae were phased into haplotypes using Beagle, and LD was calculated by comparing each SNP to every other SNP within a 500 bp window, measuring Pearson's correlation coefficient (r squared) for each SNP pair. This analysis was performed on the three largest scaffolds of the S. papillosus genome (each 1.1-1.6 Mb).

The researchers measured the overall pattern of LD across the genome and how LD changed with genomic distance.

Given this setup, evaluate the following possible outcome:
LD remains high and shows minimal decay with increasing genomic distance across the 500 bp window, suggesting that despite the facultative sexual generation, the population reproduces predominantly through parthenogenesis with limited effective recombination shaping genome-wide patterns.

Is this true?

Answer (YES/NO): NO